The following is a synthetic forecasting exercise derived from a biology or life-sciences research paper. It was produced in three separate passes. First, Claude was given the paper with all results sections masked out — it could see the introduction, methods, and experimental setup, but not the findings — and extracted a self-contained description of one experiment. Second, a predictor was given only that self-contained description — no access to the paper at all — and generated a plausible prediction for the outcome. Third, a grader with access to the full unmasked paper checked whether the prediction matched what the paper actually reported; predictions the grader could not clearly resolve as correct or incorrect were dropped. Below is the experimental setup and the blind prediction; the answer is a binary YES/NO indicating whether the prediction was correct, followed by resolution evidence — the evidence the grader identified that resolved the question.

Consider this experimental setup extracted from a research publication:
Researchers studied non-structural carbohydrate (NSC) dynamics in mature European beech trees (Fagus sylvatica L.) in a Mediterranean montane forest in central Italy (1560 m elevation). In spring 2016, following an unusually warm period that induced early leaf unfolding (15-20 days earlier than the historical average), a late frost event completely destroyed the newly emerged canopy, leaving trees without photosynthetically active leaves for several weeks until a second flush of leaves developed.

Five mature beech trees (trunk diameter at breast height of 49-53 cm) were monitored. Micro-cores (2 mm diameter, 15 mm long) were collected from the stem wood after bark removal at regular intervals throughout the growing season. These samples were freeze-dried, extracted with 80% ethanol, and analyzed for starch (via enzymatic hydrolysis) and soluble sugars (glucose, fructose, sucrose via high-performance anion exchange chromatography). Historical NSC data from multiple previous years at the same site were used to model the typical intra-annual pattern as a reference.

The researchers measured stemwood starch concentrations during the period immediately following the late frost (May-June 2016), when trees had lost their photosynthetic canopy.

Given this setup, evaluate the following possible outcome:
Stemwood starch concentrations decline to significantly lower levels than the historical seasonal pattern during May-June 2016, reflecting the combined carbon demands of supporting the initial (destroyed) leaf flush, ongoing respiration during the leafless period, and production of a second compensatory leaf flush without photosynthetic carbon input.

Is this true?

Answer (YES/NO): NO